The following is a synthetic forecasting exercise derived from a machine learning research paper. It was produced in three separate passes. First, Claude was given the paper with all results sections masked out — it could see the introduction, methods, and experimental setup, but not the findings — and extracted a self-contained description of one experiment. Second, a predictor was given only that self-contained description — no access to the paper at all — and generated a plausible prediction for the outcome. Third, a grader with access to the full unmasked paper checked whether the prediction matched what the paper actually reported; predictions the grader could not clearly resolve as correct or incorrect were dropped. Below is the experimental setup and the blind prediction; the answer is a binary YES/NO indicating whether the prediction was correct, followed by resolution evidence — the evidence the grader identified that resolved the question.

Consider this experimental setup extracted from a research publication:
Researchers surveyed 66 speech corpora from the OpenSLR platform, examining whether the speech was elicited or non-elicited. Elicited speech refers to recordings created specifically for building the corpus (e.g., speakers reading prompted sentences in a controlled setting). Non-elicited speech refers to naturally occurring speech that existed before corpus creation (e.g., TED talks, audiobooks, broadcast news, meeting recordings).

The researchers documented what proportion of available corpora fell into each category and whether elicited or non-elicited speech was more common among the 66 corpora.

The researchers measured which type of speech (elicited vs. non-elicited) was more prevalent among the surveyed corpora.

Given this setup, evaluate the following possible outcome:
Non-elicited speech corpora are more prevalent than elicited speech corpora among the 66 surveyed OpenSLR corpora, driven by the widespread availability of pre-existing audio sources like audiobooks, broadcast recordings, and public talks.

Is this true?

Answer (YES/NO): NO